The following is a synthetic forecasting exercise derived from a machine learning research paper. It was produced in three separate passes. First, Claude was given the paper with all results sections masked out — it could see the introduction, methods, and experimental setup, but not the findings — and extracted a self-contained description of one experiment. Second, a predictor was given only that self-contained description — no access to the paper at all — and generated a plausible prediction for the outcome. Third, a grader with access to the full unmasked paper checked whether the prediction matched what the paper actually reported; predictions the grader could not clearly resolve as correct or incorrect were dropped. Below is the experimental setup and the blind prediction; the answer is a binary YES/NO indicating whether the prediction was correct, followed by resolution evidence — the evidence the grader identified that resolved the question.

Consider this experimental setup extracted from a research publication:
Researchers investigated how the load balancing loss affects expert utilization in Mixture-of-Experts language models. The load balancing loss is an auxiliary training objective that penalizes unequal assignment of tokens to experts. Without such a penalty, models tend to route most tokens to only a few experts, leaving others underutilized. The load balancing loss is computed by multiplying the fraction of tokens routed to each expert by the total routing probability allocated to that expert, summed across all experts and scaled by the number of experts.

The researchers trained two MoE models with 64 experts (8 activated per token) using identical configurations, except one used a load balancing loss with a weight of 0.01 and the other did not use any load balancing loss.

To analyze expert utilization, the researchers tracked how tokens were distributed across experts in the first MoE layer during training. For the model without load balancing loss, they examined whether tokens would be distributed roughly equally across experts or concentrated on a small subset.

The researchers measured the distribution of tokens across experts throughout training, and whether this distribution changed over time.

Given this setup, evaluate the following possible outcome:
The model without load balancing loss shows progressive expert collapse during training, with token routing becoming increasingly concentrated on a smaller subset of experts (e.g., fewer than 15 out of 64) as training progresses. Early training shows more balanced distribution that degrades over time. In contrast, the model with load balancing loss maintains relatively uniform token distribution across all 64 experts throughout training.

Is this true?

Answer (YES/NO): NO